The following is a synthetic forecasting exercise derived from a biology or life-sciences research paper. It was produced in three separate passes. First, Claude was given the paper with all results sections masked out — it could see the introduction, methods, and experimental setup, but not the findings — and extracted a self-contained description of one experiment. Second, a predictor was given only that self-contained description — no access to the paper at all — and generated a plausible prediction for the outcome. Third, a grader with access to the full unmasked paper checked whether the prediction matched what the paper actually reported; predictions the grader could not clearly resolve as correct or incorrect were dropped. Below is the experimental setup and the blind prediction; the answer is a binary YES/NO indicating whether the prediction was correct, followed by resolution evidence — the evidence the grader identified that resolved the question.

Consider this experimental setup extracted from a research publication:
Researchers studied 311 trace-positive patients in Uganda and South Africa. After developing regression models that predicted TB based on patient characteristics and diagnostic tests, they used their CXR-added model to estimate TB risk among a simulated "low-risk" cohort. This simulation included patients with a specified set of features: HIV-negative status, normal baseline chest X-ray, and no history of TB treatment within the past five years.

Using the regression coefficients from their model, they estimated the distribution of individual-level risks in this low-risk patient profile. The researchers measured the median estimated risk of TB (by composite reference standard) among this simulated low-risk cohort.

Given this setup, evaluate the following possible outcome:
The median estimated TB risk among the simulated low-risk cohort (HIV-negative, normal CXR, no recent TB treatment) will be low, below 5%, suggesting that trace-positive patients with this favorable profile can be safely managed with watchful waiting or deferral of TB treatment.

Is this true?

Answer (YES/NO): NO